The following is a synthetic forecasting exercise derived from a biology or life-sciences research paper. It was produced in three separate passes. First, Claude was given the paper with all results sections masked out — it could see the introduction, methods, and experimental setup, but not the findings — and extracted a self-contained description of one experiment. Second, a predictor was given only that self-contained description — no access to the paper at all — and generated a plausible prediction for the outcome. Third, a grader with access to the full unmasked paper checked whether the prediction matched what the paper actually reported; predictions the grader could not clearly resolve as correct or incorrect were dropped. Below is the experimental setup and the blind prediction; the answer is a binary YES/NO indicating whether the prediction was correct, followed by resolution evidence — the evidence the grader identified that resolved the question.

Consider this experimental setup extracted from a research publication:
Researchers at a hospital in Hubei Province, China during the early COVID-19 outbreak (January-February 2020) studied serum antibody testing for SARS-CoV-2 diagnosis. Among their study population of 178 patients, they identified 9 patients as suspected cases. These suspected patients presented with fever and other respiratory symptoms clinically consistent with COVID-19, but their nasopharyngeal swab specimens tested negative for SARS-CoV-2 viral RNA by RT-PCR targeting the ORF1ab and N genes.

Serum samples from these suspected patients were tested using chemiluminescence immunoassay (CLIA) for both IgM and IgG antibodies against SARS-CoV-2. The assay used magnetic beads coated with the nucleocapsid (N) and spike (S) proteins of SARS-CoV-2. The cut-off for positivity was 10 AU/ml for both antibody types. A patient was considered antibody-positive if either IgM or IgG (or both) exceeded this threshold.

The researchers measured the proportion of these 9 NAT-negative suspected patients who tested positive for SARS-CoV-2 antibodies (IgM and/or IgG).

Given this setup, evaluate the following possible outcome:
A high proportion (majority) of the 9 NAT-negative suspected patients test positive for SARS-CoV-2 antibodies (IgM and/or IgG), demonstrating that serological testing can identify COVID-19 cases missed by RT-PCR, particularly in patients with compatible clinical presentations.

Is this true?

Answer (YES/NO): NO